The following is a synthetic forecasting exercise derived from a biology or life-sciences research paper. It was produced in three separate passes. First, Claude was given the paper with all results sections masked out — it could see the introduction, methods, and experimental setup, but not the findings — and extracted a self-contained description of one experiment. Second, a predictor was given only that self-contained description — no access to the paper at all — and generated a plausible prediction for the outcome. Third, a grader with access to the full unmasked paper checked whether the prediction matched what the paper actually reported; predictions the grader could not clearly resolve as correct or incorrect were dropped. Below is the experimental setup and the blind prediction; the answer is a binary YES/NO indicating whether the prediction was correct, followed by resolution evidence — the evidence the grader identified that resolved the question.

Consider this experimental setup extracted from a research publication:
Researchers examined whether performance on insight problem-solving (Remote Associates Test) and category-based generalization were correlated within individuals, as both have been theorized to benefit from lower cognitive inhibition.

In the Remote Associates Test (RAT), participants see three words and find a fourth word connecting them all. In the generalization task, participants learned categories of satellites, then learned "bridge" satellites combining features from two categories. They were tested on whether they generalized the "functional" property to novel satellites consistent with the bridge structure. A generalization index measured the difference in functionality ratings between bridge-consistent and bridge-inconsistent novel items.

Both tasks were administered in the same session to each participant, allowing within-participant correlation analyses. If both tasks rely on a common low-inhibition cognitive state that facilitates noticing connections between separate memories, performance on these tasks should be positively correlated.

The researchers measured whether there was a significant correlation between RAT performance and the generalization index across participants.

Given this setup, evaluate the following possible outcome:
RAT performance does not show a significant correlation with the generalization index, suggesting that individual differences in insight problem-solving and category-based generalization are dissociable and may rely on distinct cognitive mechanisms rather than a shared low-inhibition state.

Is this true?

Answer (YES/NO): NO